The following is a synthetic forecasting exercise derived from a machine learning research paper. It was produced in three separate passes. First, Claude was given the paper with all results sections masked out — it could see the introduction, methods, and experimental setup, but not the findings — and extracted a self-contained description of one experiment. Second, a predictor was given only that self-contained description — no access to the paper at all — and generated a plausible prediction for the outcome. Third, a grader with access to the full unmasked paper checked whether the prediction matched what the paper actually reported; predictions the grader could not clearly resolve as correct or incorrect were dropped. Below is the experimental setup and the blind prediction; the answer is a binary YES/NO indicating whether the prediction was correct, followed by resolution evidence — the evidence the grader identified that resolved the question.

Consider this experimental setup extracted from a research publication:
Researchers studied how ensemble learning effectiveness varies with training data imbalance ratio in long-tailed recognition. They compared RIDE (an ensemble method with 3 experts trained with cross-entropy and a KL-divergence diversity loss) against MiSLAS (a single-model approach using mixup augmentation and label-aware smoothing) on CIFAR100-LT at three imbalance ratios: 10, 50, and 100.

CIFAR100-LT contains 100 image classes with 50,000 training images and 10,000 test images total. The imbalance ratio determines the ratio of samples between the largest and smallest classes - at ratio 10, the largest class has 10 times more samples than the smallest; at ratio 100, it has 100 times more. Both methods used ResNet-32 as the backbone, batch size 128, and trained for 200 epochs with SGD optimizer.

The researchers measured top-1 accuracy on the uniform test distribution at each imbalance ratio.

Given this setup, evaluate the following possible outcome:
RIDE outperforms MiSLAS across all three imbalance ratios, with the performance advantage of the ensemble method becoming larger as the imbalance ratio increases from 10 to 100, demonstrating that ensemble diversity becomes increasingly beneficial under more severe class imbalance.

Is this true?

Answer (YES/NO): NO